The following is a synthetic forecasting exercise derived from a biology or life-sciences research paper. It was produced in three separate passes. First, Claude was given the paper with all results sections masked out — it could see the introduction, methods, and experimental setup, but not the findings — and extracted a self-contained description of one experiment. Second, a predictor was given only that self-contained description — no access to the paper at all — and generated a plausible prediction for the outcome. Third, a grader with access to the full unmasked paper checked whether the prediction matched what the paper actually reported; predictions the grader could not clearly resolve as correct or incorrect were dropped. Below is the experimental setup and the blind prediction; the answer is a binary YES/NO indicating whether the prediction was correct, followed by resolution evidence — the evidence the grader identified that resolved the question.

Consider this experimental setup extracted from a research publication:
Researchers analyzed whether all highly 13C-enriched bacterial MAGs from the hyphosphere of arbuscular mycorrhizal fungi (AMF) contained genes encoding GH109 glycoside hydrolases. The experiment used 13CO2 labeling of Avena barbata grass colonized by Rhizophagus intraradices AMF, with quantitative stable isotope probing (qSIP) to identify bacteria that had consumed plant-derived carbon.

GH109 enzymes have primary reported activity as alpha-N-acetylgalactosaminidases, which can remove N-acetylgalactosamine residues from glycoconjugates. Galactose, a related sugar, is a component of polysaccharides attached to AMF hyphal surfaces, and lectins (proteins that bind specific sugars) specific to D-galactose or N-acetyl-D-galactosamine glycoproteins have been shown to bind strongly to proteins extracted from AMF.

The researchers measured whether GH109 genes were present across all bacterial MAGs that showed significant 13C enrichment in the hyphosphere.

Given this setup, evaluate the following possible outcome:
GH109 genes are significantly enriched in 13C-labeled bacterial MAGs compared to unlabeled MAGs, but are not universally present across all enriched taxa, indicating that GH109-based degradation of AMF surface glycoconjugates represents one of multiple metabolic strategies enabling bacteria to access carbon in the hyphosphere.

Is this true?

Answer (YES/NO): NO